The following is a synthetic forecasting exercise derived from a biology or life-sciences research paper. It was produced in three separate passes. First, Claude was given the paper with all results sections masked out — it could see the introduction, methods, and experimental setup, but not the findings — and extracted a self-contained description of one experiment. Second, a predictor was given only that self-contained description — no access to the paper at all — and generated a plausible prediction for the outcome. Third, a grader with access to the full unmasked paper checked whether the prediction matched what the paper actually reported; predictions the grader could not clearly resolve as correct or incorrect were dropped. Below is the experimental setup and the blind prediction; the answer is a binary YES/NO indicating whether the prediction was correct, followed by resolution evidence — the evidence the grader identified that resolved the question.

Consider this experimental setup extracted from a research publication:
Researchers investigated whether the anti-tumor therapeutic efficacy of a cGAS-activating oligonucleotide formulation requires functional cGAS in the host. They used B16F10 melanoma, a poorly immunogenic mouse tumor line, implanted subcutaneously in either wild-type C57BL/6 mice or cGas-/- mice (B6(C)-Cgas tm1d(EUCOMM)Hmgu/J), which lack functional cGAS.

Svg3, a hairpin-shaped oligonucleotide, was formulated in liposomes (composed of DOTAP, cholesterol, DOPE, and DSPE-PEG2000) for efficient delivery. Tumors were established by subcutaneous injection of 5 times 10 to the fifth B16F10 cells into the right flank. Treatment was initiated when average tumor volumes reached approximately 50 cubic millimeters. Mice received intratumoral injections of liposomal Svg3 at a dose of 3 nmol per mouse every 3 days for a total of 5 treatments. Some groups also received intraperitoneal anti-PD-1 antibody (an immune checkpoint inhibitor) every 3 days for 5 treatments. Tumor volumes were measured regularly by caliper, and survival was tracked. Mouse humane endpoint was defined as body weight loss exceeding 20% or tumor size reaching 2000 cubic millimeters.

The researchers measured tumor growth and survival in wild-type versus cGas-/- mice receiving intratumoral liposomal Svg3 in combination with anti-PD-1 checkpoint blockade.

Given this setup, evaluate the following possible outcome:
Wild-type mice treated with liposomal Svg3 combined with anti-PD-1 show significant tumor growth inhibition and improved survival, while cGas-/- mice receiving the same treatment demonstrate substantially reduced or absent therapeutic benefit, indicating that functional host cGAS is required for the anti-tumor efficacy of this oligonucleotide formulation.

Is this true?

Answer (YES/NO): YES